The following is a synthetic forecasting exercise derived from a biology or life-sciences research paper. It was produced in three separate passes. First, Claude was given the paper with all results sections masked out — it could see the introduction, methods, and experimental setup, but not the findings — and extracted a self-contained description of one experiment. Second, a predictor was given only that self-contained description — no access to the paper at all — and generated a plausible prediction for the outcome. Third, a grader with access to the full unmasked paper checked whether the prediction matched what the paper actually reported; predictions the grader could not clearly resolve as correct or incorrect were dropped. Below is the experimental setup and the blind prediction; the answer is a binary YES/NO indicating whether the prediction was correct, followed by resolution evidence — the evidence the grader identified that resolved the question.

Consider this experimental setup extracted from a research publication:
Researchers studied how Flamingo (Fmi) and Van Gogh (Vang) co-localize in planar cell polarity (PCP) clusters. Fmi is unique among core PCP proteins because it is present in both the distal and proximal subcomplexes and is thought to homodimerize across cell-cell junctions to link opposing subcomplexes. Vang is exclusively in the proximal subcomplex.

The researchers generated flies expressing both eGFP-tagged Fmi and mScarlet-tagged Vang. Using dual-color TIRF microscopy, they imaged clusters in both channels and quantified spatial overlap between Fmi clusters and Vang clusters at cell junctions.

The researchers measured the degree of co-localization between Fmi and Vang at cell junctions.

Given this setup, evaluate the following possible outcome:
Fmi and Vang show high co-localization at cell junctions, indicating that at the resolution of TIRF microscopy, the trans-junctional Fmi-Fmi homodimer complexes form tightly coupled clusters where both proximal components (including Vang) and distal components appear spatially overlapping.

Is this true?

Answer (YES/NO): NO